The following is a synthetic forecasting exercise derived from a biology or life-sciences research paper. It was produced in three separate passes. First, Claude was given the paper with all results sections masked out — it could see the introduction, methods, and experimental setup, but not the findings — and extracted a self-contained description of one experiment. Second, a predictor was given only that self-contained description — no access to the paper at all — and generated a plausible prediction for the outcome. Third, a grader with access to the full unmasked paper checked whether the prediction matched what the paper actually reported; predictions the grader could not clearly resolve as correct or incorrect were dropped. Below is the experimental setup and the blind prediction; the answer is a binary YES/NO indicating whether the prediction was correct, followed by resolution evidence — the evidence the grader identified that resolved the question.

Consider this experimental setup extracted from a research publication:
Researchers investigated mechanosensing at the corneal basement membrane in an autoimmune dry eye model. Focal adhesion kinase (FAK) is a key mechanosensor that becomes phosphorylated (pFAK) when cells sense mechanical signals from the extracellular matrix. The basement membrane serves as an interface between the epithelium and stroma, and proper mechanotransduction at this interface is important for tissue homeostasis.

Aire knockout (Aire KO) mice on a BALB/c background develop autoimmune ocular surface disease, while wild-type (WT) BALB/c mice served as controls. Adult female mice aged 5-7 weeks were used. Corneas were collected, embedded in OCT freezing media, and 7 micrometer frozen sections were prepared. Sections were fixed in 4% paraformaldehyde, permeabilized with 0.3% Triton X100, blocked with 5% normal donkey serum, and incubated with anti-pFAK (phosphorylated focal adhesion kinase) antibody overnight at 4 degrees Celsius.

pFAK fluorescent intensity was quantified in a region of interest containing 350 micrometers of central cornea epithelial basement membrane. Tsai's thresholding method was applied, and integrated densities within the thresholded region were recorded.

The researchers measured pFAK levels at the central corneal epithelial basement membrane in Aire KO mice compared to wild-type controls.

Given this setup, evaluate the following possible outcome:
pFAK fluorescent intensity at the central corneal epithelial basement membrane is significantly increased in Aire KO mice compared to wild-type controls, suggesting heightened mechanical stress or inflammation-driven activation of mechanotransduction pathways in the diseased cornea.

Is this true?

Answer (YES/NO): NO